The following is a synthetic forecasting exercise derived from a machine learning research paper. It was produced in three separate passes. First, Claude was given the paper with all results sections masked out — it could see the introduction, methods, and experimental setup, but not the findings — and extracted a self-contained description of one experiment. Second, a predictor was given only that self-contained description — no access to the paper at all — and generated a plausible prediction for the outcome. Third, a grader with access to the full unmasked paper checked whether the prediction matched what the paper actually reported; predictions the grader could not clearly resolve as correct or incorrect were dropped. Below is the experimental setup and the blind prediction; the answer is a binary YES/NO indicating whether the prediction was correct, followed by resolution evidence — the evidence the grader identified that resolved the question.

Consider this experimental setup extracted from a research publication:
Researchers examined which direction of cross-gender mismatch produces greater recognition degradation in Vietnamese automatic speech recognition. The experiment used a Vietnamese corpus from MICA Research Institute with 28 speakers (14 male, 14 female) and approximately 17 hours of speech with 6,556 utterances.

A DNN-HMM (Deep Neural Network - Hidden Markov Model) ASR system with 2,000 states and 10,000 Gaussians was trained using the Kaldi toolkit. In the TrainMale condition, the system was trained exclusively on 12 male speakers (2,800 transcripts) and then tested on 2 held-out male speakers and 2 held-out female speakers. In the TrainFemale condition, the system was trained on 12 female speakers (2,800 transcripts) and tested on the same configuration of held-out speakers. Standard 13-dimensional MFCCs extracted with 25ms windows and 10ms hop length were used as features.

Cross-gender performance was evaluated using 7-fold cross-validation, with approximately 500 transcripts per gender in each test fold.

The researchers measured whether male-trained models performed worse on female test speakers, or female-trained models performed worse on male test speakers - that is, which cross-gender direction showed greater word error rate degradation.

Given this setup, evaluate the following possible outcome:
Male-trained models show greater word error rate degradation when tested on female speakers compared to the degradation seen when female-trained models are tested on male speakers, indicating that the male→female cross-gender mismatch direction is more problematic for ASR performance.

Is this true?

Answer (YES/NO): YES